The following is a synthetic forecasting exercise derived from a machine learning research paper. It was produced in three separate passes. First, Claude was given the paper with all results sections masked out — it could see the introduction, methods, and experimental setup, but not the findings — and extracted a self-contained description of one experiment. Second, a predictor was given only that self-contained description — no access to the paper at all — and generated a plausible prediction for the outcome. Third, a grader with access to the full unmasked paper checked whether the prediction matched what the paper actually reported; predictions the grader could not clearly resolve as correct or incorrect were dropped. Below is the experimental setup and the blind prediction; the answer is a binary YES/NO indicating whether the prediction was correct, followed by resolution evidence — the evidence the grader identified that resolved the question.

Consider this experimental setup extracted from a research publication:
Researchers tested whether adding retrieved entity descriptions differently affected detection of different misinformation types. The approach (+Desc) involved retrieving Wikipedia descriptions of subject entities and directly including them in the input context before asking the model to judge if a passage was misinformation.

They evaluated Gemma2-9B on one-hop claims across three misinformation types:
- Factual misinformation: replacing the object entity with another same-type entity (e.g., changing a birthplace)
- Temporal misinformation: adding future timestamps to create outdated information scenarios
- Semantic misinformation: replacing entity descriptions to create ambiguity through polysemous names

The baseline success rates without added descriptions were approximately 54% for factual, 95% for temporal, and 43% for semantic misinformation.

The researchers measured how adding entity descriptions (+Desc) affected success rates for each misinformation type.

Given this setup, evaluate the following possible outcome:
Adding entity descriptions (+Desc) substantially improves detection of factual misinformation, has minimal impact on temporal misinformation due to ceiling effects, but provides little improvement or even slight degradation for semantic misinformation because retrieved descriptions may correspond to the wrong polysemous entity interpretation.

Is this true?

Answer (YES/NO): NO